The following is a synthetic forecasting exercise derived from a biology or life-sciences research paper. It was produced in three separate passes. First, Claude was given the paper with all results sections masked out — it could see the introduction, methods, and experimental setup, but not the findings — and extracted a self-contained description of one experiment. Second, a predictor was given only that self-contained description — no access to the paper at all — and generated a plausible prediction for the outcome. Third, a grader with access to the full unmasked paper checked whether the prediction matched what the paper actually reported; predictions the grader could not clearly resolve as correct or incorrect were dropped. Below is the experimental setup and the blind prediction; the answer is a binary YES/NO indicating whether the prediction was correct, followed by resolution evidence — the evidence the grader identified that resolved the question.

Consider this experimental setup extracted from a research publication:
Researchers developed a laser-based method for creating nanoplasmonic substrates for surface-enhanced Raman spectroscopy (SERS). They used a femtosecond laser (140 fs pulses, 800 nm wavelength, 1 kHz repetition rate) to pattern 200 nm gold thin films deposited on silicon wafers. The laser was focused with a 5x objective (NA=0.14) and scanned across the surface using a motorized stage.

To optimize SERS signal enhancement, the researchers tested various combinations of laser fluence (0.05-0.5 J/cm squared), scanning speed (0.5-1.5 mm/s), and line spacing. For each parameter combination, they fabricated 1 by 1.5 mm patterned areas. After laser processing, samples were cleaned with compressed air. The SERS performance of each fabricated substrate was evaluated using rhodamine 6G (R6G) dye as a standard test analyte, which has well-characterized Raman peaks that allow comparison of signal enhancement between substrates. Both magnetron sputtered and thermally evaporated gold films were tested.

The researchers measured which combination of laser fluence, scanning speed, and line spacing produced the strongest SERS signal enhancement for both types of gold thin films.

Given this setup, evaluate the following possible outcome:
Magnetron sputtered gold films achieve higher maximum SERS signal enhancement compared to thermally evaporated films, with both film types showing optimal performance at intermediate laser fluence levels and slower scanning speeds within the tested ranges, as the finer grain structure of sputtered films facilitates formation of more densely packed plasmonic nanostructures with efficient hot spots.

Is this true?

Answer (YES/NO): NO